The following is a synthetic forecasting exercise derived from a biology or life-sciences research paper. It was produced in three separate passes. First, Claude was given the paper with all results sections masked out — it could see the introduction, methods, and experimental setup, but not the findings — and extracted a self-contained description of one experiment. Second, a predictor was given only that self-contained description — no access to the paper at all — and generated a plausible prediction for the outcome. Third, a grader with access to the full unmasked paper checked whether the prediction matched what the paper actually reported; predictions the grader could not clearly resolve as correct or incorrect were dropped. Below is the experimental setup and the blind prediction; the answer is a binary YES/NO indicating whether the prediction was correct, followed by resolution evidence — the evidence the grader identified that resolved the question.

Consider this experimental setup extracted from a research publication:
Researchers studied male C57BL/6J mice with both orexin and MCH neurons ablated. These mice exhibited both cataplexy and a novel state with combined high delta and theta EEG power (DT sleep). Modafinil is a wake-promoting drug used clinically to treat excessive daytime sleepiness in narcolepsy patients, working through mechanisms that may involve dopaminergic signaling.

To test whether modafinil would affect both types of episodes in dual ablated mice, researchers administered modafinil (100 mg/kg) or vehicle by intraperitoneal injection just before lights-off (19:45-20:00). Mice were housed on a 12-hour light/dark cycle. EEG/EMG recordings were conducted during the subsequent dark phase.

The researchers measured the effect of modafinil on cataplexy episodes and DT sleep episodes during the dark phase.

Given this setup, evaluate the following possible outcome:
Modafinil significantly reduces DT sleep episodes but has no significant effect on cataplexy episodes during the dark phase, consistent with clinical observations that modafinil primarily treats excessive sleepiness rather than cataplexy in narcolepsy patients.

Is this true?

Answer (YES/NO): NO